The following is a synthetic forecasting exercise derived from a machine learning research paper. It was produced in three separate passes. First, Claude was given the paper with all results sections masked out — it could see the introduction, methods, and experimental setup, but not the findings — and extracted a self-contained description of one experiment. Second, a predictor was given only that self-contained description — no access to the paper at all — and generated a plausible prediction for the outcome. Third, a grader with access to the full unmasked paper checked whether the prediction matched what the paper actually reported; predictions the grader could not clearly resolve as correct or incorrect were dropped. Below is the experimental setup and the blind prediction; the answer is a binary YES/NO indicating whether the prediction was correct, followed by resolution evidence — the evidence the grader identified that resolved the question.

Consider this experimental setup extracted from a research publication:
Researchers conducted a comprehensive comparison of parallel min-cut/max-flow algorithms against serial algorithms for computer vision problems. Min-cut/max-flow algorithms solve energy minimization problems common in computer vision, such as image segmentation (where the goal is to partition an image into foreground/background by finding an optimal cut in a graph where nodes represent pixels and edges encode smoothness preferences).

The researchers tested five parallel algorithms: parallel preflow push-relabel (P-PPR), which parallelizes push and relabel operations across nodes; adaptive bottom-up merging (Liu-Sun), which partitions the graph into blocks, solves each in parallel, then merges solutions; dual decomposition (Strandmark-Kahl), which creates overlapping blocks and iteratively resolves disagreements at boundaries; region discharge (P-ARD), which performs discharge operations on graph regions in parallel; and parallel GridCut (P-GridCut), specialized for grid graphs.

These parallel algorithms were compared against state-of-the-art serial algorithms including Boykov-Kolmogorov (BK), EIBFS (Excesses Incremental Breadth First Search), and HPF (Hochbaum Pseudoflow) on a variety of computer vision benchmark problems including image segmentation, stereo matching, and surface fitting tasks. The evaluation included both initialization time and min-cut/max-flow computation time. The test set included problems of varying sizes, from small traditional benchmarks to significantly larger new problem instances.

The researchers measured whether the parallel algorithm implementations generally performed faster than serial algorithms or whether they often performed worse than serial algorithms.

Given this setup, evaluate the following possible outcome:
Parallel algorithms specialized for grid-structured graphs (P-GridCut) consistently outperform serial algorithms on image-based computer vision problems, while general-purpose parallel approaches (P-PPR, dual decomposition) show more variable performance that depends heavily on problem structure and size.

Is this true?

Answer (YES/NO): NO